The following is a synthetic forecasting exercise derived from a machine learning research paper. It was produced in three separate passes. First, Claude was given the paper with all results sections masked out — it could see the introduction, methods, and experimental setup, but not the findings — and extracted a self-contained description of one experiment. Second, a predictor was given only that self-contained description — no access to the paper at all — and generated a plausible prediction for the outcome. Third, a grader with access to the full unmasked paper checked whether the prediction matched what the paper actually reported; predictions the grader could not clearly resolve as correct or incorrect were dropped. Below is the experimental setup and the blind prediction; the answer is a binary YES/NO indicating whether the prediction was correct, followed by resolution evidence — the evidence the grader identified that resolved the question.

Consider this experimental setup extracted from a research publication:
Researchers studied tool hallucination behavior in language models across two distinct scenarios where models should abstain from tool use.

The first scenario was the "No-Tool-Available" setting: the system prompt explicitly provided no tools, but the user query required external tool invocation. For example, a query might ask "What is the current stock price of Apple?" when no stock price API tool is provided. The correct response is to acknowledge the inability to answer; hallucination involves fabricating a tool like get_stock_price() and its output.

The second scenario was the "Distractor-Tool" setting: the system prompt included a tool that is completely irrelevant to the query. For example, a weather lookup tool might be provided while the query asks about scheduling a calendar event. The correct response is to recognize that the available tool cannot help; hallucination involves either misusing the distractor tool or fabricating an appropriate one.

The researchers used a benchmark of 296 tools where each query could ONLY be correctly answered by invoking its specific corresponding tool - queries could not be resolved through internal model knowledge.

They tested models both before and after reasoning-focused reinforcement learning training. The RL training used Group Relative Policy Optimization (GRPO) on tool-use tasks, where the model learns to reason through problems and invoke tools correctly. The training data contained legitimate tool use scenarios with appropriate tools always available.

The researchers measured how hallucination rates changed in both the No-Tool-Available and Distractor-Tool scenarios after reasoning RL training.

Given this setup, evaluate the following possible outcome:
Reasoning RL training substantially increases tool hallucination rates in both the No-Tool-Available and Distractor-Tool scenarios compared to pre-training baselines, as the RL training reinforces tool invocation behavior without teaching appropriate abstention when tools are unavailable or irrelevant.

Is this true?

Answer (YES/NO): YES